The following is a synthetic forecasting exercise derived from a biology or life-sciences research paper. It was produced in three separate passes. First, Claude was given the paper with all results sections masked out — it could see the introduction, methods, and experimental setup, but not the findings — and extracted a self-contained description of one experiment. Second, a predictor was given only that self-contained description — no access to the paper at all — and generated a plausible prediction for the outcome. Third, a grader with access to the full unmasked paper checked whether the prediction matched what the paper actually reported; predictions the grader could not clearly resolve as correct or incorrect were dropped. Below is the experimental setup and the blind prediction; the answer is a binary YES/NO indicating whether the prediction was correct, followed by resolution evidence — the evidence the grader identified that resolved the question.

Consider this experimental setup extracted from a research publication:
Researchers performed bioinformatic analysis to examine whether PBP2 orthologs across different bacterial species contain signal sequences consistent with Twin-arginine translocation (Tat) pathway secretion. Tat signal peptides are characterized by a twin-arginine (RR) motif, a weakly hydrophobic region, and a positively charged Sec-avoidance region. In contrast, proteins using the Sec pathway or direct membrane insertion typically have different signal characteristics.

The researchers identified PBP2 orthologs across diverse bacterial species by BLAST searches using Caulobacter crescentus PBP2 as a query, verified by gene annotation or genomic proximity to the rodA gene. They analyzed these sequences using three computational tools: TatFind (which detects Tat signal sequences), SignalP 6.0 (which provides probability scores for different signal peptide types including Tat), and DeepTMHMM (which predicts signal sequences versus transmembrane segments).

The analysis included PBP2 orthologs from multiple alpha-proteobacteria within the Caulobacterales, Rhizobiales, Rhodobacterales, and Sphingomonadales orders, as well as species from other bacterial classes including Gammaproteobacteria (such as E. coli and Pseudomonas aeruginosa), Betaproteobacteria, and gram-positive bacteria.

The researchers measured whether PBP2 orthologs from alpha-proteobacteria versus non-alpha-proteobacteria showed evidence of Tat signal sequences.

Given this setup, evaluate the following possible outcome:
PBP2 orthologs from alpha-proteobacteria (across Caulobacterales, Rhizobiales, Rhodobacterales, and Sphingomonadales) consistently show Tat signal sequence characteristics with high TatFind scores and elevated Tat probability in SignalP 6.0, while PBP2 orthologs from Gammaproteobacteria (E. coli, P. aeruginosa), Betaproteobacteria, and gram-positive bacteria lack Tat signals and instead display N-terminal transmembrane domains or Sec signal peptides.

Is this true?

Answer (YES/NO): NO